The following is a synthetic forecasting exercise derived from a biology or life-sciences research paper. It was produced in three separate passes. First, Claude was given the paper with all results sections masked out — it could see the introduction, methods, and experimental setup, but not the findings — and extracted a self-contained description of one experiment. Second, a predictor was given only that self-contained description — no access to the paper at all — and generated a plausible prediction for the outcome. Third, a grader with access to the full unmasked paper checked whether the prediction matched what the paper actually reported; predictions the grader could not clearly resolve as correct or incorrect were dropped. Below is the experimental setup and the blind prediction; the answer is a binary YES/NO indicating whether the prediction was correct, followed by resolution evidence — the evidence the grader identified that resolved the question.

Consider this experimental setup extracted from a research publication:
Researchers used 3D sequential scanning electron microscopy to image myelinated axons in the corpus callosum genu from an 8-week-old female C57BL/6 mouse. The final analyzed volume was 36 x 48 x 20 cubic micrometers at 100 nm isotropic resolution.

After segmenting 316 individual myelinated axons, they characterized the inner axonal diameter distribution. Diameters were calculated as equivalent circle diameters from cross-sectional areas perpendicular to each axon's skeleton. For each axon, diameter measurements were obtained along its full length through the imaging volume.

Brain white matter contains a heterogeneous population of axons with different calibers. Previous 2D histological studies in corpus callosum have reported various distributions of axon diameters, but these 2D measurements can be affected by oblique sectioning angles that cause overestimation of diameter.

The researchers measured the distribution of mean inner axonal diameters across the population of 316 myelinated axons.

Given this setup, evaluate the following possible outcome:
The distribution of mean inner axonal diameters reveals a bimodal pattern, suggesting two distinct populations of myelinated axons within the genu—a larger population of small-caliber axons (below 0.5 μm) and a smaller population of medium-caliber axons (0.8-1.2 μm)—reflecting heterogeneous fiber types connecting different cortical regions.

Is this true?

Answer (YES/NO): NO